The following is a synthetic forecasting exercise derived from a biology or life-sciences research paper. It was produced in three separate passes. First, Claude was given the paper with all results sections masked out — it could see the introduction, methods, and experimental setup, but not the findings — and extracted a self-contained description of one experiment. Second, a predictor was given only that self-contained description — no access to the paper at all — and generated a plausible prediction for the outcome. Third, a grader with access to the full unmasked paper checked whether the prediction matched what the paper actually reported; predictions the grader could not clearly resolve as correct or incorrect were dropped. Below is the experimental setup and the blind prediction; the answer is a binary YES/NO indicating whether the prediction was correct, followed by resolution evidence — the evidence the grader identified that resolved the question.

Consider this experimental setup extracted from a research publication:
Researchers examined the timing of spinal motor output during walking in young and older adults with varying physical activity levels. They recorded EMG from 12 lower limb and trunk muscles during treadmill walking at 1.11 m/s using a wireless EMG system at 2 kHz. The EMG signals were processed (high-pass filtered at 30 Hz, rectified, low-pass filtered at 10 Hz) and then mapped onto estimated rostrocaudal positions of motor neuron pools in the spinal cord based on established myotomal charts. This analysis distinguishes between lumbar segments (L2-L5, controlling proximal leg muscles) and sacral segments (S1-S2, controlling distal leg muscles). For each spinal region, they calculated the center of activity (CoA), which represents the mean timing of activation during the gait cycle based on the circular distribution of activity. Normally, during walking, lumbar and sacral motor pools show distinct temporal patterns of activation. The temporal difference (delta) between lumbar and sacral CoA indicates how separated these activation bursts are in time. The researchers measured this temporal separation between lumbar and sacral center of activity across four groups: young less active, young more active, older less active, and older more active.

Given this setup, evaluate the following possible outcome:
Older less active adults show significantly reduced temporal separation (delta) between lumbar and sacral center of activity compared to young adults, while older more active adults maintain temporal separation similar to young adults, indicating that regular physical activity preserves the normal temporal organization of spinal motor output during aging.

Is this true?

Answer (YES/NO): NO